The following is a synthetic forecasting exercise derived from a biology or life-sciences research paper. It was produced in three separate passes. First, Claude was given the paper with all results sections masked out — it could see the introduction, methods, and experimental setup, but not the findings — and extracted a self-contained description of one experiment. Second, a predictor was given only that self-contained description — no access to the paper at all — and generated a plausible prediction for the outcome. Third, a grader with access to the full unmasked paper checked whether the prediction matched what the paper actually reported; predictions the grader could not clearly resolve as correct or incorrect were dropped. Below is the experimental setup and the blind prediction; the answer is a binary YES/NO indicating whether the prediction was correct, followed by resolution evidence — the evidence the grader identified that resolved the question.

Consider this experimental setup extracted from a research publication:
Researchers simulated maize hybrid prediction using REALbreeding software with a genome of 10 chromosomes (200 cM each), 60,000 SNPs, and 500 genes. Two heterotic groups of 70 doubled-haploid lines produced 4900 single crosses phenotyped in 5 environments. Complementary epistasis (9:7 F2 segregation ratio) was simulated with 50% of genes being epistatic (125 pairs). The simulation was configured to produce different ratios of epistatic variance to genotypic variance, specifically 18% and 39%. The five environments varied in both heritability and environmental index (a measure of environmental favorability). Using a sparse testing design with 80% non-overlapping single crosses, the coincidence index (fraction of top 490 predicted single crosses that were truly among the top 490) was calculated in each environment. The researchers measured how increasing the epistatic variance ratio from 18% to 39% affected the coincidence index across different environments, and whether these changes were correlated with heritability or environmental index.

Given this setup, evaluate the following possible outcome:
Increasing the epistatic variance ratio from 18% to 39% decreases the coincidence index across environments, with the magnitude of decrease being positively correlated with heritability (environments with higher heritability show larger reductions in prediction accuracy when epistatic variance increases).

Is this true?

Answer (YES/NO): NO